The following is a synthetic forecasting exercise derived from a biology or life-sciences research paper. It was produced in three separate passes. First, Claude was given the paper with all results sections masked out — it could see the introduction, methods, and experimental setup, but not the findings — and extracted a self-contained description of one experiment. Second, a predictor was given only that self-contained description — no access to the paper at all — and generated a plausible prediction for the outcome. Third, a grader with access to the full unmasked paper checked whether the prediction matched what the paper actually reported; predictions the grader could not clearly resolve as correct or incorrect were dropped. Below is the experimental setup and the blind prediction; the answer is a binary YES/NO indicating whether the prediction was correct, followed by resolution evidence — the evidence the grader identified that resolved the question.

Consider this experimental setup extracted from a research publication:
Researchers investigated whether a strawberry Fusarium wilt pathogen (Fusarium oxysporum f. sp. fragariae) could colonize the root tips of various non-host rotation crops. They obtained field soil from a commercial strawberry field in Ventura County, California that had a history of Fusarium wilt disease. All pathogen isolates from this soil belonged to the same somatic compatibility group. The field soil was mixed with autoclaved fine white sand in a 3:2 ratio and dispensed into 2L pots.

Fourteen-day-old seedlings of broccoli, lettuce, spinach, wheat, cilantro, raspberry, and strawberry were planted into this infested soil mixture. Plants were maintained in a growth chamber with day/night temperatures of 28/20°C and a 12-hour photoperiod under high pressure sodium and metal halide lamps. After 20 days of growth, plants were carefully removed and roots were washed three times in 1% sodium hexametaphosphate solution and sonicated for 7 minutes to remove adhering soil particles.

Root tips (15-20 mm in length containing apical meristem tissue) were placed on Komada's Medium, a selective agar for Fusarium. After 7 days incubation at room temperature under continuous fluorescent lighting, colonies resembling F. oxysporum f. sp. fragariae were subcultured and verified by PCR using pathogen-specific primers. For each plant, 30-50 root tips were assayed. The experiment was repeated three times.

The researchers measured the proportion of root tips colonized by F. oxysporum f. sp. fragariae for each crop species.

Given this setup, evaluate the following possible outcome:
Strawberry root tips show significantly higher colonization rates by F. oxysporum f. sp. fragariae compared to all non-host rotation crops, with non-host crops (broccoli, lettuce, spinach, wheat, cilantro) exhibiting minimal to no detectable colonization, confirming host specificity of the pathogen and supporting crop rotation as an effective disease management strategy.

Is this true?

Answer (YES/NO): NO